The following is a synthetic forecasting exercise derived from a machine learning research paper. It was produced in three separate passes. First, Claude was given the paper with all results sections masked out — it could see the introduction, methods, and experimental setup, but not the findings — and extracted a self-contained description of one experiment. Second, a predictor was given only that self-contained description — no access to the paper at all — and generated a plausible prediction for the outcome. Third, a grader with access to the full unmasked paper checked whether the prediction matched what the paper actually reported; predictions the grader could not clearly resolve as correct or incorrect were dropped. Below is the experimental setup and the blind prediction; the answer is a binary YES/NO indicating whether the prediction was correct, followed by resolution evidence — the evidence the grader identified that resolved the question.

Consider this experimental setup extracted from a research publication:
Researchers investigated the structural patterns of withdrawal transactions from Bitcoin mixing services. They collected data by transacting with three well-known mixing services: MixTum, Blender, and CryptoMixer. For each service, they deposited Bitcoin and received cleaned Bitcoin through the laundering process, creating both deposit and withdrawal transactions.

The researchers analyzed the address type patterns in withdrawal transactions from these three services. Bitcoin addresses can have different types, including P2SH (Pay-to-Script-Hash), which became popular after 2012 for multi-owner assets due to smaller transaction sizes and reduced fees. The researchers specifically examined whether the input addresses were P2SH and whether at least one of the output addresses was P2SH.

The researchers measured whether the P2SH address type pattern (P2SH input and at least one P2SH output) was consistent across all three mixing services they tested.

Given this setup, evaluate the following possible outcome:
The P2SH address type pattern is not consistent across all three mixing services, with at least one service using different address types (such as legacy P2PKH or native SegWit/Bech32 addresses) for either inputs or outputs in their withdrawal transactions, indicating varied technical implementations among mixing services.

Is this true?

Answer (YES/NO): YES